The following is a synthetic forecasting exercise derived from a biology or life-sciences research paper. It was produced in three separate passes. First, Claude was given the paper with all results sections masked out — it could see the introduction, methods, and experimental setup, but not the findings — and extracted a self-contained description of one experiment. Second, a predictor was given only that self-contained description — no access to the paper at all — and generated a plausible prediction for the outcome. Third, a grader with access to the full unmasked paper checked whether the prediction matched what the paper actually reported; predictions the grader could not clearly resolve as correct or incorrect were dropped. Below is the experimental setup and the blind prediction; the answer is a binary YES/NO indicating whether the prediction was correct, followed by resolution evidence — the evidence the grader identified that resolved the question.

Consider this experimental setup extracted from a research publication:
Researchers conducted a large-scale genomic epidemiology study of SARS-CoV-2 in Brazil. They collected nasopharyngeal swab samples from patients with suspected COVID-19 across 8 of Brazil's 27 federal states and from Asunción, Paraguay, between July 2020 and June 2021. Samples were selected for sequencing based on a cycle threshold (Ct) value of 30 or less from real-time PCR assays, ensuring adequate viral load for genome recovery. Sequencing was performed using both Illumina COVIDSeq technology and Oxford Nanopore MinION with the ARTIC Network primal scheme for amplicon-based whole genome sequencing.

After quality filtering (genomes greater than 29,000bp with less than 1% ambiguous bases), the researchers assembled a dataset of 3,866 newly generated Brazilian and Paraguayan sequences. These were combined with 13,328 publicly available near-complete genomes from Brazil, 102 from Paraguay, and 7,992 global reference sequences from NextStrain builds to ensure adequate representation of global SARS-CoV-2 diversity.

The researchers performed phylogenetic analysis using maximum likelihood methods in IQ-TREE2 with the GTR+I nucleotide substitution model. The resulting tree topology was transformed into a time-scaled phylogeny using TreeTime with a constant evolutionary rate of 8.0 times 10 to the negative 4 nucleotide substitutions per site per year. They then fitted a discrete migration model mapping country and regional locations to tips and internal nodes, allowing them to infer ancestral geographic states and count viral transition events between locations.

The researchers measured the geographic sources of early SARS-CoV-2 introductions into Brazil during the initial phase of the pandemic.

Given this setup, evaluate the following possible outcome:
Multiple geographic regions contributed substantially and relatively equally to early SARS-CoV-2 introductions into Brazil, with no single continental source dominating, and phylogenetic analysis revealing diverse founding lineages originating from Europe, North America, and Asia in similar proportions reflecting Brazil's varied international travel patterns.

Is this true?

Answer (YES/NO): NO